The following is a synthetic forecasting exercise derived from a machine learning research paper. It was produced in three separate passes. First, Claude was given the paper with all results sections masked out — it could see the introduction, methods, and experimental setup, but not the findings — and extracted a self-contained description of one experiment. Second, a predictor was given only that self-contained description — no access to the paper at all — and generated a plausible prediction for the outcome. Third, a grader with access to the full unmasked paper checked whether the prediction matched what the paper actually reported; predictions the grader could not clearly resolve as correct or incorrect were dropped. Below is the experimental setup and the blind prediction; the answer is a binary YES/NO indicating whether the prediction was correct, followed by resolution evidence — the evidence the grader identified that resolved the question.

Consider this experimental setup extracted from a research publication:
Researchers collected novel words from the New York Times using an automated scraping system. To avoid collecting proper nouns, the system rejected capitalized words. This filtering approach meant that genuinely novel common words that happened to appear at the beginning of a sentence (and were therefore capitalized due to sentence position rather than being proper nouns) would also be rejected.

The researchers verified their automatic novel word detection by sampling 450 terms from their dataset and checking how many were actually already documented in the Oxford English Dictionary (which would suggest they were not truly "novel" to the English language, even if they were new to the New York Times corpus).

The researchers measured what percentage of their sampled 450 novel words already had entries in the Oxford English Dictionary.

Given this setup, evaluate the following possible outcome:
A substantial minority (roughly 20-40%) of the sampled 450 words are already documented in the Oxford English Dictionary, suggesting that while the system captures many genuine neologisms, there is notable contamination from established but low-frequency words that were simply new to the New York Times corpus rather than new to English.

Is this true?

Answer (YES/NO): NO